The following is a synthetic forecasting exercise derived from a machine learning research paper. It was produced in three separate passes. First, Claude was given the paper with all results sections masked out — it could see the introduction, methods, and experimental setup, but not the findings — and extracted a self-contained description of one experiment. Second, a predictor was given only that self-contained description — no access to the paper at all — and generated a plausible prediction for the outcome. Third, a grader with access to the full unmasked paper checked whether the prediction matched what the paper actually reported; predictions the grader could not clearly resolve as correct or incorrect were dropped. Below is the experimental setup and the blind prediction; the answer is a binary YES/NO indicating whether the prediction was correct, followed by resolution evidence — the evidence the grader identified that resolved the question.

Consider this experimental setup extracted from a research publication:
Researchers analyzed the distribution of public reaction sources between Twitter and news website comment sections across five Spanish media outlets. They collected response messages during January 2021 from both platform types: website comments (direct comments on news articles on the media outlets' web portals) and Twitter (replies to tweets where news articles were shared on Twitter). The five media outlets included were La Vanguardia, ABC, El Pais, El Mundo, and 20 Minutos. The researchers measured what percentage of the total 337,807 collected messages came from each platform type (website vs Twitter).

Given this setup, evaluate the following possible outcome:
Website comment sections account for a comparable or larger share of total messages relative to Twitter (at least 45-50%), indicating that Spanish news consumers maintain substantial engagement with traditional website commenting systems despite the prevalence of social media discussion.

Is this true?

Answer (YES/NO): YES